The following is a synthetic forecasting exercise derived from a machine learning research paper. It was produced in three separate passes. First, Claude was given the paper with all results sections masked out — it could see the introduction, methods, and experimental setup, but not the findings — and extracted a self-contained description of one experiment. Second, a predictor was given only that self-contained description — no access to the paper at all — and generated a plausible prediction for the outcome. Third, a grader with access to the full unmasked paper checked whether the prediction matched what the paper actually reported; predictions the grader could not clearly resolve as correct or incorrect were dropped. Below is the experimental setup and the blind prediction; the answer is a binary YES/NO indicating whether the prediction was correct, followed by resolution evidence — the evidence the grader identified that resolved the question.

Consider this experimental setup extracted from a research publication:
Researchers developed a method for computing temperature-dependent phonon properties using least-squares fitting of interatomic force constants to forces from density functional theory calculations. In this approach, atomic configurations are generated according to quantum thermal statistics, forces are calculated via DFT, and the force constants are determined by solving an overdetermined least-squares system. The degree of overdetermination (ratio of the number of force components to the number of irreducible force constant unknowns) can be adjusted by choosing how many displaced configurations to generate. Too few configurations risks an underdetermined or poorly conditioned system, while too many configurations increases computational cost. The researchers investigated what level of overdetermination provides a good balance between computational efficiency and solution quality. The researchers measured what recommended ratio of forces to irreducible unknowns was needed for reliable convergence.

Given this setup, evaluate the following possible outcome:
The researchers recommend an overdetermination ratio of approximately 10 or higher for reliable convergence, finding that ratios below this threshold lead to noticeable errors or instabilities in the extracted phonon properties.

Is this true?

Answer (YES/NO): NO